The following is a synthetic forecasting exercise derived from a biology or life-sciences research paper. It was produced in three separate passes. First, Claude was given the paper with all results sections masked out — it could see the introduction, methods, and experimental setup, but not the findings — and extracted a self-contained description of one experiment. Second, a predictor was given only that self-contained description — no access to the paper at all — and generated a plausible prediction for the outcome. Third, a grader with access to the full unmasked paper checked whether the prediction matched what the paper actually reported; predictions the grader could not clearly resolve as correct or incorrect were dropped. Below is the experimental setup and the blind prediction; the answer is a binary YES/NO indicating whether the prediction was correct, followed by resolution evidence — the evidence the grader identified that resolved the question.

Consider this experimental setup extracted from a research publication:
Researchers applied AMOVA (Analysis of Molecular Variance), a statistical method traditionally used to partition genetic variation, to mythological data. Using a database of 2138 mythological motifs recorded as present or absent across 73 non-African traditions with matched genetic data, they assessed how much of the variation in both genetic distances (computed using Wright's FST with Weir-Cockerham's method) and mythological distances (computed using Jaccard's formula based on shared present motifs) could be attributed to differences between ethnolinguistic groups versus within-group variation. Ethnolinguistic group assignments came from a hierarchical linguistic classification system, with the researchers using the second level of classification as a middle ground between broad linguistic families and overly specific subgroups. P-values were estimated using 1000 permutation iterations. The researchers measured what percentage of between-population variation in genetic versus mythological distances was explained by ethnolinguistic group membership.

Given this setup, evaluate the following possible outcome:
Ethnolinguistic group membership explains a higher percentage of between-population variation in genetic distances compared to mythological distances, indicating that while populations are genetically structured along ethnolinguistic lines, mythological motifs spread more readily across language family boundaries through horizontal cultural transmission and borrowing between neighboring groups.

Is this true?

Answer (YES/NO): YES